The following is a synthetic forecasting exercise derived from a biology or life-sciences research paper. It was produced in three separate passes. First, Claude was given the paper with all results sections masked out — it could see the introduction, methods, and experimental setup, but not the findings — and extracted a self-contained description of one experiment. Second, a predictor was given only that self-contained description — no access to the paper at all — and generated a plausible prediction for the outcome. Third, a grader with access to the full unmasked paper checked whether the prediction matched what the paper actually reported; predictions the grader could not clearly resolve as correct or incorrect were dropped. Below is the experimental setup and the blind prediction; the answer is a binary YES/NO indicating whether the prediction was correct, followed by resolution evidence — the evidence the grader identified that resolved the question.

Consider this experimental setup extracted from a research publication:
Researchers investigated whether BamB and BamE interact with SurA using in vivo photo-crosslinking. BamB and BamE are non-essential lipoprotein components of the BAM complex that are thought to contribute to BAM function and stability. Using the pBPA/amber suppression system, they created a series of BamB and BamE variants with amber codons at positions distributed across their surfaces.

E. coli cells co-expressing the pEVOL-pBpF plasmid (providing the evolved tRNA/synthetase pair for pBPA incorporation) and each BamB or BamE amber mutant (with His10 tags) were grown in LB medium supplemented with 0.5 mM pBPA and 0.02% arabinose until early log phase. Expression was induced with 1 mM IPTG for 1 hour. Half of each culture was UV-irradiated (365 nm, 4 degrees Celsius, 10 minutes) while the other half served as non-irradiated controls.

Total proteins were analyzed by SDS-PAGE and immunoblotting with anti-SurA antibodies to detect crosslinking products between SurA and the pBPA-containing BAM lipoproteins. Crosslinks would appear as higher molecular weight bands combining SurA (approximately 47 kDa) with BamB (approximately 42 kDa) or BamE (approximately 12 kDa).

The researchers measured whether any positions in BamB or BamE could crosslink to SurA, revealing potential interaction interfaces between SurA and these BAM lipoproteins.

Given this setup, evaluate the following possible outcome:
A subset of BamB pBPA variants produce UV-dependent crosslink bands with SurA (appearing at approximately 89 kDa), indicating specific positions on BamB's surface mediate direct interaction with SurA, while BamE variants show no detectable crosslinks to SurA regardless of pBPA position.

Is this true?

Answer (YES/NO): NO